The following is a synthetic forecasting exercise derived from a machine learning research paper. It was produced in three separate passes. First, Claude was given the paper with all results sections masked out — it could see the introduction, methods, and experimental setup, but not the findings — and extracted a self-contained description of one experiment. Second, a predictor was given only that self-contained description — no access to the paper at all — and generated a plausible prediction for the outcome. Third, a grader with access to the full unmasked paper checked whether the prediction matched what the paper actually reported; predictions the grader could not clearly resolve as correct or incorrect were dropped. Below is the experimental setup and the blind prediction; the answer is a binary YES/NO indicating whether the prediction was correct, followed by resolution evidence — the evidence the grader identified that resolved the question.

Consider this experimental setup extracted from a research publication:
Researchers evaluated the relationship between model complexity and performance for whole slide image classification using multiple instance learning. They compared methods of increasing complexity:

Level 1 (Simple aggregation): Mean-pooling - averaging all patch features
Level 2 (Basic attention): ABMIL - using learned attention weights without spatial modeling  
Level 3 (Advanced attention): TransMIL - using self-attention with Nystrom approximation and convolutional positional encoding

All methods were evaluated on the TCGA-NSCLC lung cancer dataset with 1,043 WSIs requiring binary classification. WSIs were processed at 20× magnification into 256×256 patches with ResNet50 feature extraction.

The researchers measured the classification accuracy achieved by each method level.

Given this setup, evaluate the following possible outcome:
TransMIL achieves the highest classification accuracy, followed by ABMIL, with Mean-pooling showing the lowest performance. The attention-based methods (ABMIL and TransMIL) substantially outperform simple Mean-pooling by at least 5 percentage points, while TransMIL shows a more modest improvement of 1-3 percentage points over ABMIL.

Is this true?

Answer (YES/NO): NO